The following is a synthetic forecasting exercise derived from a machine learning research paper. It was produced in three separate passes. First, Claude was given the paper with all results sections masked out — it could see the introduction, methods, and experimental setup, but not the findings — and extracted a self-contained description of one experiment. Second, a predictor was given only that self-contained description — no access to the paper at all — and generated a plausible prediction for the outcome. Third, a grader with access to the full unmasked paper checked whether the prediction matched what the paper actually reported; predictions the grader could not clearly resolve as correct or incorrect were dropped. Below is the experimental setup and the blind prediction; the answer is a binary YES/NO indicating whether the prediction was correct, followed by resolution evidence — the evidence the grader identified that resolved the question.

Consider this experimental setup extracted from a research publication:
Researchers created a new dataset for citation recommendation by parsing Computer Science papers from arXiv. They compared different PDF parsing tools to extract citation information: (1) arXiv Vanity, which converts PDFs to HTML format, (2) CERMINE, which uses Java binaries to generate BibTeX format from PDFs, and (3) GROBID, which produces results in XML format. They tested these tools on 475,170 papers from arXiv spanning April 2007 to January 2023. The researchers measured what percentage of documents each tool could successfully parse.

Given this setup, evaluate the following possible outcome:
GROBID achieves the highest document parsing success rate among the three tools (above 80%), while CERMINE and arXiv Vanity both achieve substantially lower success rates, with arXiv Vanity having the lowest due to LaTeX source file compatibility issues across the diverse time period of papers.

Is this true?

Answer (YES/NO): NO